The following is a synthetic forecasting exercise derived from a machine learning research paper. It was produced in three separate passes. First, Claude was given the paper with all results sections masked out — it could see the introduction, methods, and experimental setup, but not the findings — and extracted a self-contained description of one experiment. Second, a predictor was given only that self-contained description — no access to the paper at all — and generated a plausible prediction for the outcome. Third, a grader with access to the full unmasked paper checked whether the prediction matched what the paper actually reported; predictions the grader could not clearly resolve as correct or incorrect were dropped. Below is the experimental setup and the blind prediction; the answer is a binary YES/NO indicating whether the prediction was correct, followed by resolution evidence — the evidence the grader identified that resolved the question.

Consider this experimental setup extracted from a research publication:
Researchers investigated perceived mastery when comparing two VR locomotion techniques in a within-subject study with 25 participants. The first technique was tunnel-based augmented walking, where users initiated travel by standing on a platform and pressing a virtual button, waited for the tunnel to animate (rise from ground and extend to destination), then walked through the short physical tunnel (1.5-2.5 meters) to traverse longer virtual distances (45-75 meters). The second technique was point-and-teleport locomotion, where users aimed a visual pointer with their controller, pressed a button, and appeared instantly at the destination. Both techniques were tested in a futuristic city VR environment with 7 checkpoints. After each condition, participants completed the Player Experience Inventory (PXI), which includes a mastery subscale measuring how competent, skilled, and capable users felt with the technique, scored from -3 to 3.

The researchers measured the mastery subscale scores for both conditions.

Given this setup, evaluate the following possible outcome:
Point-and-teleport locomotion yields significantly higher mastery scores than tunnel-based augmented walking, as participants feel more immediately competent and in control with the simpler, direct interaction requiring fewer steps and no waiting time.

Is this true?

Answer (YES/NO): NO